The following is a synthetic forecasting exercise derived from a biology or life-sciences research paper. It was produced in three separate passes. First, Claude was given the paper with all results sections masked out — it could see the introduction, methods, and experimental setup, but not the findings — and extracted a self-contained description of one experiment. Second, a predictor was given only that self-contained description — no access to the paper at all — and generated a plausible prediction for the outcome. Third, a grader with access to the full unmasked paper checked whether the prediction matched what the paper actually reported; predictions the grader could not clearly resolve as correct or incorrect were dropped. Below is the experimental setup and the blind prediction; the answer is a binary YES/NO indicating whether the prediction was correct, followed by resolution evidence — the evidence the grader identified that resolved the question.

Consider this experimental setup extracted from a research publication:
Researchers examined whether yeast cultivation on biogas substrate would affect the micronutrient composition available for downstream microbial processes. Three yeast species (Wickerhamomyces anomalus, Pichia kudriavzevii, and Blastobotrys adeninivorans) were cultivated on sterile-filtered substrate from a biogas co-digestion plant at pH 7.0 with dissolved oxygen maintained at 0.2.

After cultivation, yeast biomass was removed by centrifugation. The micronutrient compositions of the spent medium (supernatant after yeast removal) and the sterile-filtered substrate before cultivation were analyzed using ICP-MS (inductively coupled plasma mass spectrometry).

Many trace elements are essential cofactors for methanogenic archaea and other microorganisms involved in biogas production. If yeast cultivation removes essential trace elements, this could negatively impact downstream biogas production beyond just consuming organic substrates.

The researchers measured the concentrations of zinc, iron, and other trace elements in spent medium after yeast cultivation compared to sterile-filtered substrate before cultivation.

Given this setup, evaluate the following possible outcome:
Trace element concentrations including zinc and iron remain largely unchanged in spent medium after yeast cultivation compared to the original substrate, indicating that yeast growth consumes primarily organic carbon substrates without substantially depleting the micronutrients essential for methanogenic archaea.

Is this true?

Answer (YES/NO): NO